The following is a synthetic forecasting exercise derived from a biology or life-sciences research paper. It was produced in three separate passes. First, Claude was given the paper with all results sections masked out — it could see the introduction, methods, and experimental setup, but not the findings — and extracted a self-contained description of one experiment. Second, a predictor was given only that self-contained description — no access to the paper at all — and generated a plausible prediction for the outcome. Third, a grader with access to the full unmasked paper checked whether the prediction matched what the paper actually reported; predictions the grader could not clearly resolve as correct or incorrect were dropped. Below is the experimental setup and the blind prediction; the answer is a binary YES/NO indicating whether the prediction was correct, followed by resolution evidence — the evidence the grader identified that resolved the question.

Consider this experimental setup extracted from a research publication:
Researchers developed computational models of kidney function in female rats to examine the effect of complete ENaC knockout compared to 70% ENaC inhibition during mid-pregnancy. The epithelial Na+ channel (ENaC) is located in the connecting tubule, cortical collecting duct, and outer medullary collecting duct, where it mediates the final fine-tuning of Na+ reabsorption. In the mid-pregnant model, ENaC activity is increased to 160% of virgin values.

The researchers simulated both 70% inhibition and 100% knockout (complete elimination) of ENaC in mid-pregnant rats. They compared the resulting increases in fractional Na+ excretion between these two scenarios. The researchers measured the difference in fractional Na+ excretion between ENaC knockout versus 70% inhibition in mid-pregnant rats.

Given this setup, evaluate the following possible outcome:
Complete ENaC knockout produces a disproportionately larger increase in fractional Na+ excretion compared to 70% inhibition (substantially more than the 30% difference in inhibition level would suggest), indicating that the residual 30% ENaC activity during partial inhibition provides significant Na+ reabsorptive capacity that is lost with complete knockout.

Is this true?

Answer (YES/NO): YES